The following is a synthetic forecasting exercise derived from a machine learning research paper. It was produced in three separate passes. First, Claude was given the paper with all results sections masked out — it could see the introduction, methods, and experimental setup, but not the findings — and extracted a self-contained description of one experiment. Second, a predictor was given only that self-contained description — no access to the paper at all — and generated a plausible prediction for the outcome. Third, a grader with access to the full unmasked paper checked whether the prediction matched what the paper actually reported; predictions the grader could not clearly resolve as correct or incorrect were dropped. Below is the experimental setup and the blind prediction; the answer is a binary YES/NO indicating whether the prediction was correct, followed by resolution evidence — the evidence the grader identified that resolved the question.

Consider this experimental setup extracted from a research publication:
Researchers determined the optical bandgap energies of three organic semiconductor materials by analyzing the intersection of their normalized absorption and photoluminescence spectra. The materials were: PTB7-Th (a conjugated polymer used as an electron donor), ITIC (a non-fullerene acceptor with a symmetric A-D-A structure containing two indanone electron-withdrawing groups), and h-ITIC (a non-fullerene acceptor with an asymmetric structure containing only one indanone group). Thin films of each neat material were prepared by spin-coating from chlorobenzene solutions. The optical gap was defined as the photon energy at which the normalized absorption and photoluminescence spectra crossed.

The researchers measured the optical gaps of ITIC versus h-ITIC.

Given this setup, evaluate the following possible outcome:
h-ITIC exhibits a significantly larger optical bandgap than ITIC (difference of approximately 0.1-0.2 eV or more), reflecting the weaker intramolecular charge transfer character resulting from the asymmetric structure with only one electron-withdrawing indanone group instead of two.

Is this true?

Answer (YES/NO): YES